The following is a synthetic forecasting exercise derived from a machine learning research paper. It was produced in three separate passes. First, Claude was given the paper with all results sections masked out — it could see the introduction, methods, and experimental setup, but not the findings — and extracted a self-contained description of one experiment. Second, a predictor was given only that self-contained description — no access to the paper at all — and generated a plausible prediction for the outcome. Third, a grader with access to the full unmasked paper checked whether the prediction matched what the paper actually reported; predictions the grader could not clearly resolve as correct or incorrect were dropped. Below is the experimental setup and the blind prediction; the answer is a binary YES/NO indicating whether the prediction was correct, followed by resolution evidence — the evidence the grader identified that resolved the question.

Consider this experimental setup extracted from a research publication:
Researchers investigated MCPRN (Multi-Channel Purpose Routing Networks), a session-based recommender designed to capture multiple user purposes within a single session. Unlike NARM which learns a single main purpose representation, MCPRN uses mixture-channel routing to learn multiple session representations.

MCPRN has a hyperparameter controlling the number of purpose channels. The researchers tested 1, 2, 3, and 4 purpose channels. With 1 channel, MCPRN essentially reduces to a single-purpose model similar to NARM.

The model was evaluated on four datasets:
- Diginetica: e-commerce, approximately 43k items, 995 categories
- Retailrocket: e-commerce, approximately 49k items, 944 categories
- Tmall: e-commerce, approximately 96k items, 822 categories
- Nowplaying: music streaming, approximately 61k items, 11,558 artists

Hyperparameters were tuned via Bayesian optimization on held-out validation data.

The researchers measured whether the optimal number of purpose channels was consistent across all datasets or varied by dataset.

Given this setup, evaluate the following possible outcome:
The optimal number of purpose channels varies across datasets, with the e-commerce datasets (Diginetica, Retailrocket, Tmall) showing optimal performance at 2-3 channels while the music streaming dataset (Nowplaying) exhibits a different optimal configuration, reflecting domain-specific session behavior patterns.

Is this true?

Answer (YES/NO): NO